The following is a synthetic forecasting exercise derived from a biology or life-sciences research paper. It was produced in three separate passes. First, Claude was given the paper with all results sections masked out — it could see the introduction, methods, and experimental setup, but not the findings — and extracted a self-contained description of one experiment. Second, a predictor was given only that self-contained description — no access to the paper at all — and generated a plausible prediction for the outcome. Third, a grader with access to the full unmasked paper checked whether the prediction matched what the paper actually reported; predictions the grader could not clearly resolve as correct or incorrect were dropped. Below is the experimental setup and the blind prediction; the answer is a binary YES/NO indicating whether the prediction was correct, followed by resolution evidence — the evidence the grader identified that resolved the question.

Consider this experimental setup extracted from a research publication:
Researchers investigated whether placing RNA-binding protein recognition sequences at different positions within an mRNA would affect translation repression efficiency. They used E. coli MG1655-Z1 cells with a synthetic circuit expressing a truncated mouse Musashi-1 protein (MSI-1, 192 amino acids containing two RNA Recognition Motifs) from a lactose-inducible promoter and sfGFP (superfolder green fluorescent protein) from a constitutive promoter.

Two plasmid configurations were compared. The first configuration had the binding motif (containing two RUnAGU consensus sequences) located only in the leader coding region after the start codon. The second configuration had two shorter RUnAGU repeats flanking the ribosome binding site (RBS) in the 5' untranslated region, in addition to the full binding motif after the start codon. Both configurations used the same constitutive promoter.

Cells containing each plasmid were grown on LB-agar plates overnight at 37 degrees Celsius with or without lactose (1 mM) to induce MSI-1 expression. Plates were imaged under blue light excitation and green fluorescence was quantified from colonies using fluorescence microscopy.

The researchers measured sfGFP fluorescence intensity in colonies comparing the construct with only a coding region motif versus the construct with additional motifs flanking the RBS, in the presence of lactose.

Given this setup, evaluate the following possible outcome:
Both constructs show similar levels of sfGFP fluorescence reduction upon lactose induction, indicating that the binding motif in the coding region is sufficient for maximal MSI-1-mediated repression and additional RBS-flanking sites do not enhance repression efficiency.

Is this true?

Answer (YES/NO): NO